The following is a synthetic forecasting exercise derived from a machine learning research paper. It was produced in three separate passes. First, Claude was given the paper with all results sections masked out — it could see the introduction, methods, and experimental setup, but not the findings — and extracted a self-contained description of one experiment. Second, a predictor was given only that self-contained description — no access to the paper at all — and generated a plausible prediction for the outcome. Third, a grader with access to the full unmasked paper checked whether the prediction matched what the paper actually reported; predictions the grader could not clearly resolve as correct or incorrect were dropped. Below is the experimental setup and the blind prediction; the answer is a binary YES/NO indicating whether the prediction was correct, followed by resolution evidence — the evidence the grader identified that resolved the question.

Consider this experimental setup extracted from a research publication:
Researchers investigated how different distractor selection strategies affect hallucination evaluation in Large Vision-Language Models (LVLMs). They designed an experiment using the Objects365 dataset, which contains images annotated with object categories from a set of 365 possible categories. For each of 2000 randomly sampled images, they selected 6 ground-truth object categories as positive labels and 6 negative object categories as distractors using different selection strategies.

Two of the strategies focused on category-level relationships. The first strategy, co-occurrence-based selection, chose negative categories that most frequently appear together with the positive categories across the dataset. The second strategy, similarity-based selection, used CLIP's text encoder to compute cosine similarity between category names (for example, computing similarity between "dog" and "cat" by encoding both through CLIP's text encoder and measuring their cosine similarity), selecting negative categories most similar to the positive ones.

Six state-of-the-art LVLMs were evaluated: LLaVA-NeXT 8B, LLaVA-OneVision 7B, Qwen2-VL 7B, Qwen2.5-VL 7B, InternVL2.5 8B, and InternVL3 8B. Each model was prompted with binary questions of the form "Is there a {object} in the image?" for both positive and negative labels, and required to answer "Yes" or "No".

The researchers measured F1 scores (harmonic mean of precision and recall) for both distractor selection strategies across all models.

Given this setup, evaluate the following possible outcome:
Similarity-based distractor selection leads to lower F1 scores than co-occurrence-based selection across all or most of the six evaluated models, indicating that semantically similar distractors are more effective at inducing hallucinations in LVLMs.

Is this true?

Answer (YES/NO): YES